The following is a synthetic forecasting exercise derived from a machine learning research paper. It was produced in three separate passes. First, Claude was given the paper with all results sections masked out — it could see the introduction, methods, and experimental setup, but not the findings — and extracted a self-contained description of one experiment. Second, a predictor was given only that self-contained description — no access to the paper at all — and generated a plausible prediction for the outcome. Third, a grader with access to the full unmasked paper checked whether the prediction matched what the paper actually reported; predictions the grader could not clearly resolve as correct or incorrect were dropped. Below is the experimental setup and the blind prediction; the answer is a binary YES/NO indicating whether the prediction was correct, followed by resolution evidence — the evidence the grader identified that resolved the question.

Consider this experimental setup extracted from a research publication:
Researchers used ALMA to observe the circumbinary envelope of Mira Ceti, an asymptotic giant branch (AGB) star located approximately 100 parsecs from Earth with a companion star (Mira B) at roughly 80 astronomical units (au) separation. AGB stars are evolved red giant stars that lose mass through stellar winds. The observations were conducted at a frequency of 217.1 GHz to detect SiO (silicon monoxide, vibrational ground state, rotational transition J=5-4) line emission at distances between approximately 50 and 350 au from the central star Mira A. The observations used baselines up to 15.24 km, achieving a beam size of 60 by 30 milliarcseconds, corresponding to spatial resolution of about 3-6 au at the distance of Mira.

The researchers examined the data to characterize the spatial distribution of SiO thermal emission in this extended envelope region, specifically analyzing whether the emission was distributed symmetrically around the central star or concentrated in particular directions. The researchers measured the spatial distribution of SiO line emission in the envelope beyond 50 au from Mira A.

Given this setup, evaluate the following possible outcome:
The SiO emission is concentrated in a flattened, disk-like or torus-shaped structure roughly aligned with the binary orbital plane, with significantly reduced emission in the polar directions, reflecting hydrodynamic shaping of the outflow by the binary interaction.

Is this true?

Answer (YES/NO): NO